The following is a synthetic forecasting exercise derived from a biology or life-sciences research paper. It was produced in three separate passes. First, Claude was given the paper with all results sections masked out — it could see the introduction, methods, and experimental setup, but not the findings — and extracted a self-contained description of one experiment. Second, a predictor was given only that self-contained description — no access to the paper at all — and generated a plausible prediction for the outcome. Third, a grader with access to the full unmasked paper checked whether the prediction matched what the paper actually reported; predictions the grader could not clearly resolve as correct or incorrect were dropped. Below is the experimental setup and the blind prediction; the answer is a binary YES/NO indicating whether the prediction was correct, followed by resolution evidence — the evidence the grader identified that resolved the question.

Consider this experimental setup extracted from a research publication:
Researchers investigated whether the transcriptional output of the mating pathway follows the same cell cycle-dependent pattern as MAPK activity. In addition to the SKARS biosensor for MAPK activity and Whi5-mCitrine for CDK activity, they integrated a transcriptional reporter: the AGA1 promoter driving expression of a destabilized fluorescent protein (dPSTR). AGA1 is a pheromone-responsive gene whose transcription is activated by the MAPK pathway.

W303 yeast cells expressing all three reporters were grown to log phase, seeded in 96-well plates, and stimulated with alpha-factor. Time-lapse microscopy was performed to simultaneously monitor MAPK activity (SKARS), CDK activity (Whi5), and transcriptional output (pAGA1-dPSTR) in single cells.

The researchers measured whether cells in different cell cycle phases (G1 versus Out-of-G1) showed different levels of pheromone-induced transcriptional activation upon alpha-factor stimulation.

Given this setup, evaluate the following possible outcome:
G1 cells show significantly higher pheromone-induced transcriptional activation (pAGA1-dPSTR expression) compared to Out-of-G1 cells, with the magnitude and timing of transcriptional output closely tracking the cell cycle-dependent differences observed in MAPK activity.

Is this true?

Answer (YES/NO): YES